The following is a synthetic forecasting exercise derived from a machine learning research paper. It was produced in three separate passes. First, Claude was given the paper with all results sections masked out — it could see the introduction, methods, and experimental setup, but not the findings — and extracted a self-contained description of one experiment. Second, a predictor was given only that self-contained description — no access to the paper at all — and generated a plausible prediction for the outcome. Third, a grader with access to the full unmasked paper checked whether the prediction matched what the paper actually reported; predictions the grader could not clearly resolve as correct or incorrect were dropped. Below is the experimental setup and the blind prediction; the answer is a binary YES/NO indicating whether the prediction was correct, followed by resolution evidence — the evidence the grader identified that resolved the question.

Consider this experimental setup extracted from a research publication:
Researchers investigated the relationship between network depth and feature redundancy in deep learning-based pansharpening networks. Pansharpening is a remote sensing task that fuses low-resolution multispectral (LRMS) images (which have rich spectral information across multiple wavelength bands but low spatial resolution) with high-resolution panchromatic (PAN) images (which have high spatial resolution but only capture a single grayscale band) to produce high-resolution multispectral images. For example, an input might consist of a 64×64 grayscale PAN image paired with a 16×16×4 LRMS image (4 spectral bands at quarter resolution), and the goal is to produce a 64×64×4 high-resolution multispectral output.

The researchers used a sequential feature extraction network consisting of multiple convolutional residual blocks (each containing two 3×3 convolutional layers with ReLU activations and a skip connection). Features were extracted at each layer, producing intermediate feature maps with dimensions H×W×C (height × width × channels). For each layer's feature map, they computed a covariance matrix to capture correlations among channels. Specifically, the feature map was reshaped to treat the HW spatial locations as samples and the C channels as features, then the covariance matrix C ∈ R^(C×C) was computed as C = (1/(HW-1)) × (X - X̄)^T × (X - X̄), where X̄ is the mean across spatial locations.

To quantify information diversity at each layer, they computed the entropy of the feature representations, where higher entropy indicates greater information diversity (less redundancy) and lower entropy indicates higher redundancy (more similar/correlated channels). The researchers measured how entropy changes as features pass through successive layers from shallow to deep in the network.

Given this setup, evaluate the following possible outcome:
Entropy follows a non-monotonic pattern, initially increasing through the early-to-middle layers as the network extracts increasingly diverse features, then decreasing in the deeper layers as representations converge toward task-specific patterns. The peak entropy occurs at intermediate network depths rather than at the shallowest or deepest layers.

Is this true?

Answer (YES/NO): NO